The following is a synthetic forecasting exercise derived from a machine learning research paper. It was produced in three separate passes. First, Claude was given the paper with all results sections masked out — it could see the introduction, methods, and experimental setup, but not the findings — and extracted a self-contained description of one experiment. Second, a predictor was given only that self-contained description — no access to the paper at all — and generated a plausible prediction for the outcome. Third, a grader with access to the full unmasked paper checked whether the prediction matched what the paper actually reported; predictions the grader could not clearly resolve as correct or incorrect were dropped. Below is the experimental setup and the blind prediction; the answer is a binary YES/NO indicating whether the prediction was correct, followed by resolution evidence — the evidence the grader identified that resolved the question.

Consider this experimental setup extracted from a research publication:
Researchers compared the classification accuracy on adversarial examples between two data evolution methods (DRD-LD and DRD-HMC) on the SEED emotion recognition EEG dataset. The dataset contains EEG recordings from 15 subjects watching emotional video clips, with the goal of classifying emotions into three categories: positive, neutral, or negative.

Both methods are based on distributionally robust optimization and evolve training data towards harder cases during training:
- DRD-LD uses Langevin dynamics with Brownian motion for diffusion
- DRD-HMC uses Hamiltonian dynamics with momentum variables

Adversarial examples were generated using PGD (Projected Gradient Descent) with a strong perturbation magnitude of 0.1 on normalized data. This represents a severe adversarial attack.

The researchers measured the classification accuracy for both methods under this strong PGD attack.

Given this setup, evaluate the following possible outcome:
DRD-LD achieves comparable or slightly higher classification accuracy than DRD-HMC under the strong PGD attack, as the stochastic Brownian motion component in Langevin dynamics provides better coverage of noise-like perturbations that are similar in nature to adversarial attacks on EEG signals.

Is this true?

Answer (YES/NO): YES